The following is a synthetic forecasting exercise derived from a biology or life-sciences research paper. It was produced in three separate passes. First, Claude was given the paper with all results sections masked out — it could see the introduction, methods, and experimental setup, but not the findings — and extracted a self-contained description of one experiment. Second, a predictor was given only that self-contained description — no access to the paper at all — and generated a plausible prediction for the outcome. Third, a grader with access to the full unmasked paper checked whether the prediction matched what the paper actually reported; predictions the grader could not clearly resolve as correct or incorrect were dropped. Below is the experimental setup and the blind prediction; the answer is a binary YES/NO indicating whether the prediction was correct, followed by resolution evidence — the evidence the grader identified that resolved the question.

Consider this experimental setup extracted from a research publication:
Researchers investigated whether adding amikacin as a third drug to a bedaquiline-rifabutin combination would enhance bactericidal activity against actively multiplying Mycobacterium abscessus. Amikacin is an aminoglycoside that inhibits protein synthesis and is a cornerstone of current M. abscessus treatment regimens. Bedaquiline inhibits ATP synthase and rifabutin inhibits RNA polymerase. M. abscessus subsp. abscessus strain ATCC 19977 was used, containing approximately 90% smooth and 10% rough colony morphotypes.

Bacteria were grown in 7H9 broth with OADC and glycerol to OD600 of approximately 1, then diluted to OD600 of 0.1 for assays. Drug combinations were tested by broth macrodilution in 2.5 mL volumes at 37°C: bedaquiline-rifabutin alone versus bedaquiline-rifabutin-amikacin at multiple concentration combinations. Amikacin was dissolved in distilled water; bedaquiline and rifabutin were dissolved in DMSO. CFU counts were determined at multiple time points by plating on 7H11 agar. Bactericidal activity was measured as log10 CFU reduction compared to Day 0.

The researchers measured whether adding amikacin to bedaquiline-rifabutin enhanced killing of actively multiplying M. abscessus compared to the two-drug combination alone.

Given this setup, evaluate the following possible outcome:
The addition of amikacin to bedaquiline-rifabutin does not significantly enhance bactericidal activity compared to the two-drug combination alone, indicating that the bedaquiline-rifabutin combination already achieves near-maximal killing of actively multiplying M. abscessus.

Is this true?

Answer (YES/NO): YES